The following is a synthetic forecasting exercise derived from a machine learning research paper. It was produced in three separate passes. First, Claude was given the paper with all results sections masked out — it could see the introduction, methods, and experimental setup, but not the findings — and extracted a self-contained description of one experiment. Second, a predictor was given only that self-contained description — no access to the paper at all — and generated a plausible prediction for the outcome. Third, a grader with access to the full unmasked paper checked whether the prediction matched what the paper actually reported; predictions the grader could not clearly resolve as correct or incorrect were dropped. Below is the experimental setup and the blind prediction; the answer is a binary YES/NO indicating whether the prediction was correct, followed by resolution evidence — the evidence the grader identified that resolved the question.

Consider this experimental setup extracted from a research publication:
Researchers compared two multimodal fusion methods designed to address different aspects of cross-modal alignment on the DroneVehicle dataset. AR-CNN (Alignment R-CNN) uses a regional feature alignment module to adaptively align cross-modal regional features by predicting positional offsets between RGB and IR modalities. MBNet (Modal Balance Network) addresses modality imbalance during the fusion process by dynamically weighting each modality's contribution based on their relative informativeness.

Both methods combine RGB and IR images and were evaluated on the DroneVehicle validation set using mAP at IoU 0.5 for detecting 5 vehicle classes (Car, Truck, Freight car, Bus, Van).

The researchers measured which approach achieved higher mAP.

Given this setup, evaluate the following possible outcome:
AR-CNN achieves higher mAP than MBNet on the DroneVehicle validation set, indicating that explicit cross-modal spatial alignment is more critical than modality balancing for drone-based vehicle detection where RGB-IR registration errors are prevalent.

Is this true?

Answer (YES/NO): NO